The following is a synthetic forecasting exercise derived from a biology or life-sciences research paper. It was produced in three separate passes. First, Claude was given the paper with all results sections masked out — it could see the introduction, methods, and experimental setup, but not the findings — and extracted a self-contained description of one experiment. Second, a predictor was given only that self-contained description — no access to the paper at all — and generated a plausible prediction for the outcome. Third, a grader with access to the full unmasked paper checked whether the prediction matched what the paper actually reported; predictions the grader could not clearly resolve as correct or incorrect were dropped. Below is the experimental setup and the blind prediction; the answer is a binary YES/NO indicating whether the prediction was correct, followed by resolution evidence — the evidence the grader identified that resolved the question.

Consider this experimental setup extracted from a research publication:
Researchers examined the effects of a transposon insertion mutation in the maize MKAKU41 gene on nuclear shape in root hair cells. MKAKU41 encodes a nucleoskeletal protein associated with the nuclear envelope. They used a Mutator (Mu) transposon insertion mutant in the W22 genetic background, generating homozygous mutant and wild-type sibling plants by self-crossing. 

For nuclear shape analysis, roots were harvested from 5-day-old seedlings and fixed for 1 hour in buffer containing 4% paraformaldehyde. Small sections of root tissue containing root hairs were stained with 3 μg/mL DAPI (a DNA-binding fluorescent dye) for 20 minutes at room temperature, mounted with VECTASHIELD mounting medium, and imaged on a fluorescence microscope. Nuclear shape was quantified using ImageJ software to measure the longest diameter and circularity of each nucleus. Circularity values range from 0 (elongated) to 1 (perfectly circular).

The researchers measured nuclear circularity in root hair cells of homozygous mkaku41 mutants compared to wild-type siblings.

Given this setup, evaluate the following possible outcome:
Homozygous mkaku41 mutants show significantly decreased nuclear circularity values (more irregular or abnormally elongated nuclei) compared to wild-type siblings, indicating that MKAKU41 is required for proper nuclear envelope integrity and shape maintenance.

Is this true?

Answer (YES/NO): NO